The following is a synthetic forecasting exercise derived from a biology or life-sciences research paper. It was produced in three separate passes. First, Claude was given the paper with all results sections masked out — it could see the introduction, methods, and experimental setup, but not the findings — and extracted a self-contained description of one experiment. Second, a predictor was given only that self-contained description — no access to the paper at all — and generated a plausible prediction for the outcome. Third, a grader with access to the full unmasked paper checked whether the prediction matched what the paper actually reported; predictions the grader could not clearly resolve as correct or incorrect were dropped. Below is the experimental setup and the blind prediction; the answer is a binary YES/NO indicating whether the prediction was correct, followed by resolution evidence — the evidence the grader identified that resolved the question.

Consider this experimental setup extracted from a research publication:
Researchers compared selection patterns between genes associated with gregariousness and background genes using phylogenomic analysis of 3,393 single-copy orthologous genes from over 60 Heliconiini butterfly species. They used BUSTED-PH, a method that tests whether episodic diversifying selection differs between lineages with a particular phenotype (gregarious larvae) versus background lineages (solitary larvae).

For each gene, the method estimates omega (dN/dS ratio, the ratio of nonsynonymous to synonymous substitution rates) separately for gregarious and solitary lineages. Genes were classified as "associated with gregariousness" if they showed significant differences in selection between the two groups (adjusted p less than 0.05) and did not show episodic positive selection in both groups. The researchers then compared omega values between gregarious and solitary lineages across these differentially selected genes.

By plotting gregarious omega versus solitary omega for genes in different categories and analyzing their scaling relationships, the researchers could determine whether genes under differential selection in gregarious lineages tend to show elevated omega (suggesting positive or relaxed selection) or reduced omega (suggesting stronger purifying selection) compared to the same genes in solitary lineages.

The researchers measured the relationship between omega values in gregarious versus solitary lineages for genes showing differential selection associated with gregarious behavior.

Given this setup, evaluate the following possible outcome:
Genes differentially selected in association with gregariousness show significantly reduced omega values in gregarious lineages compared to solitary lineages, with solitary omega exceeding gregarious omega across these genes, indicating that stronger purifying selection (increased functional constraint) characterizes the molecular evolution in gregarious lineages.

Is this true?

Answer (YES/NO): NO